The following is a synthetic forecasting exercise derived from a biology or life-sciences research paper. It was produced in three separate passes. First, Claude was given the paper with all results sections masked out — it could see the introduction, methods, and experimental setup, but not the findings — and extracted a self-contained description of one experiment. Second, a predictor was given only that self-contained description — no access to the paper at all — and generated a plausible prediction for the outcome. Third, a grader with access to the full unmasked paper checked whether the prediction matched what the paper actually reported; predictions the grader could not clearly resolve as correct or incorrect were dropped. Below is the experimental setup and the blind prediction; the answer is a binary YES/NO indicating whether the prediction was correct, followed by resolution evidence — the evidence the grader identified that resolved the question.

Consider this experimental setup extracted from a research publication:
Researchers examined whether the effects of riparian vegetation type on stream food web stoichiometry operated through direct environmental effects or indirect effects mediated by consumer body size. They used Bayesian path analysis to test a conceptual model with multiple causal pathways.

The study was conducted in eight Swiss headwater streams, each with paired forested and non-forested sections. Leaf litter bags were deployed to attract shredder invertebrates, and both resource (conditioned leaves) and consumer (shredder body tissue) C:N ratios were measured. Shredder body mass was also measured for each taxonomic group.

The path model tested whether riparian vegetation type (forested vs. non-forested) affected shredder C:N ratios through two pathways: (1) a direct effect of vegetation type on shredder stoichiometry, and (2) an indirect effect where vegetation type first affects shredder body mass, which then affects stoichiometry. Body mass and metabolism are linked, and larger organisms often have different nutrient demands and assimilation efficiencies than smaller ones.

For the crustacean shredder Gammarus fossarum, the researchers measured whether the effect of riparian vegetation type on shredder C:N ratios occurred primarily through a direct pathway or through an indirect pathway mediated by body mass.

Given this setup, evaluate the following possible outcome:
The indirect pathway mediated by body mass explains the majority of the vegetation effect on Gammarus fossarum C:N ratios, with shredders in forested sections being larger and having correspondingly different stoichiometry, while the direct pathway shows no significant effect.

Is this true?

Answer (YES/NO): NO